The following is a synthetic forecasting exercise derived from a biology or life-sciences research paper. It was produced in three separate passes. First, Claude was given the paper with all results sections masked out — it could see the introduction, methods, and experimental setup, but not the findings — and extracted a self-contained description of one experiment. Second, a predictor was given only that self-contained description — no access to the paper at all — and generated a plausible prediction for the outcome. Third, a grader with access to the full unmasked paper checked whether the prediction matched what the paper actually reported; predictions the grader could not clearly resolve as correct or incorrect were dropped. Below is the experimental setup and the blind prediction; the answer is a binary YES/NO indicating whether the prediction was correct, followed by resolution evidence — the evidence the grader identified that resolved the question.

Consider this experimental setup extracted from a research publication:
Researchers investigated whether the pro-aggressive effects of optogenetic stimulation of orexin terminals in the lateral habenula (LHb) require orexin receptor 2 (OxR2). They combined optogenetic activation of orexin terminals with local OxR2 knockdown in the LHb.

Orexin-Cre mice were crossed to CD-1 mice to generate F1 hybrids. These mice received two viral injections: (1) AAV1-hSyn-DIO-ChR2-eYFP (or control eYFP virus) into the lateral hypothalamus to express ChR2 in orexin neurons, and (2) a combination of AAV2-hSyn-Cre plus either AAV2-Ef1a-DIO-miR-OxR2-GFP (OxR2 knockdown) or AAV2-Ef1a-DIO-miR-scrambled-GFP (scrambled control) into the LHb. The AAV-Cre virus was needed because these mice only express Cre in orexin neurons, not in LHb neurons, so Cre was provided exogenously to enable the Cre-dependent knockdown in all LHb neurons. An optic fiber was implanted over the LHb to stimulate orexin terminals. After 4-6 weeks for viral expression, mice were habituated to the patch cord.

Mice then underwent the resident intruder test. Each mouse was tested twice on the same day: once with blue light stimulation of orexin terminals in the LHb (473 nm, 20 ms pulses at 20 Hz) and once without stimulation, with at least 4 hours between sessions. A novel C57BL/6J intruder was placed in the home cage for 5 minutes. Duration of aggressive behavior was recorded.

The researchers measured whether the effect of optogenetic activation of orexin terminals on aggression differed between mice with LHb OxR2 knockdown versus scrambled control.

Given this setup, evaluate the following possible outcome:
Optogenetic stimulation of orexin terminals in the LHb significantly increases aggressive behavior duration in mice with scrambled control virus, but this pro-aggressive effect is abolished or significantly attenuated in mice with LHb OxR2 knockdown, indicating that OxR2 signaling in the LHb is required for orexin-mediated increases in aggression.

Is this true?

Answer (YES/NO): YES